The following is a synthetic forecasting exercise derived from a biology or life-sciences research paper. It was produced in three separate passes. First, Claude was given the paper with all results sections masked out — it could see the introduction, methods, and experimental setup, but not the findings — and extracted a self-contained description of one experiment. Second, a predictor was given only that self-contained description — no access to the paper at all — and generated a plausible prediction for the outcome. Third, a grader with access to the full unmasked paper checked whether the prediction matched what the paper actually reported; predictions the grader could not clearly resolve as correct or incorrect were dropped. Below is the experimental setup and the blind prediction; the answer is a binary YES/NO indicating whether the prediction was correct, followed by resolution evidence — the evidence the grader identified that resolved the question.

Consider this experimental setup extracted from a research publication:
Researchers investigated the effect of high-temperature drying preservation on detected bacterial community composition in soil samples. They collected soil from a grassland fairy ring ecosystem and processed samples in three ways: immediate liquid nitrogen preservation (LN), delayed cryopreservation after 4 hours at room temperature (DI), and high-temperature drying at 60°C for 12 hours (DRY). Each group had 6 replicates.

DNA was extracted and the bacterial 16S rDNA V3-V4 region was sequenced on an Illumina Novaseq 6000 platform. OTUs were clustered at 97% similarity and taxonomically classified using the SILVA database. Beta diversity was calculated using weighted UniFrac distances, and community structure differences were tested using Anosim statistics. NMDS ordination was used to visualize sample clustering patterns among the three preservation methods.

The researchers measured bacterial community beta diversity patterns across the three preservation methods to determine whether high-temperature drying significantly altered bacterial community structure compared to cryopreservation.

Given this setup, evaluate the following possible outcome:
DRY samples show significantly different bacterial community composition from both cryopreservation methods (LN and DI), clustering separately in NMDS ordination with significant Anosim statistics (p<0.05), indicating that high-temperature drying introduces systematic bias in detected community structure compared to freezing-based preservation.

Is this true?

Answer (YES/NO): NO